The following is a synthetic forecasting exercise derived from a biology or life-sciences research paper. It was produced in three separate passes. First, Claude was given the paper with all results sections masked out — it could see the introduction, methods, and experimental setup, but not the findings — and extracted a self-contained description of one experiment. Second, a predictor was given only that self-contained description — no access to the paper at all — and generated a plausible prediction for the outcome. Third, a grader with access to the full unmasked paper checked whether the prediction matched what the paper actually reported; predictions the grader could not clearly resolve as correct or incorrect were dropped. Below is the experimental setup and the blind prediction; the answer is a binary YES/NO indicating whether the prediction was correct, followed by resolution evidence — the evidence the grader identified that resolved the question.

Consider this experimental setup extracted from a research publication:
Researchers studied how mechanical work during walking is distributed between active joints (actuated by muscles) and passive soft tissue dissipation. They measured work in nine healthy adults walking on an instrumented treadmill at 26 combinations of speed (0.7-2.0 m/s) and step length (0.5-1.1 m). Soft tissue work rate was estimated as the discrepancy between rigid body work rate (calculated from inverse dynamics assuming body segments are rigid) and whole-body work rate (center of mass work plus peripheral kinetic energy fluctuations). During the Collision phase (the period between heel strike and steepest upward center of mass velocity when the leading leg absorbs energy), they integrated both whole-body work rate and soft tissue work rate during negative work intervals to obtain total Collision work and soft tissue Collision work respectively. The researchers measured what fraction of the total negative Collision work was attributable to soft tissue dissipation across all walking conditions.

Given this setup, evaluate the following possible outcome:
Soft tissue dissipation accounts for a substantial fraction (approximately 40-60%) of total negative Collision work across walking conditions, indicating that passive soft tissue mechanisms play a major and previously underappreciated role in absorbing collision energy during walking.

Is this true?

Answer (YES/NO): NO